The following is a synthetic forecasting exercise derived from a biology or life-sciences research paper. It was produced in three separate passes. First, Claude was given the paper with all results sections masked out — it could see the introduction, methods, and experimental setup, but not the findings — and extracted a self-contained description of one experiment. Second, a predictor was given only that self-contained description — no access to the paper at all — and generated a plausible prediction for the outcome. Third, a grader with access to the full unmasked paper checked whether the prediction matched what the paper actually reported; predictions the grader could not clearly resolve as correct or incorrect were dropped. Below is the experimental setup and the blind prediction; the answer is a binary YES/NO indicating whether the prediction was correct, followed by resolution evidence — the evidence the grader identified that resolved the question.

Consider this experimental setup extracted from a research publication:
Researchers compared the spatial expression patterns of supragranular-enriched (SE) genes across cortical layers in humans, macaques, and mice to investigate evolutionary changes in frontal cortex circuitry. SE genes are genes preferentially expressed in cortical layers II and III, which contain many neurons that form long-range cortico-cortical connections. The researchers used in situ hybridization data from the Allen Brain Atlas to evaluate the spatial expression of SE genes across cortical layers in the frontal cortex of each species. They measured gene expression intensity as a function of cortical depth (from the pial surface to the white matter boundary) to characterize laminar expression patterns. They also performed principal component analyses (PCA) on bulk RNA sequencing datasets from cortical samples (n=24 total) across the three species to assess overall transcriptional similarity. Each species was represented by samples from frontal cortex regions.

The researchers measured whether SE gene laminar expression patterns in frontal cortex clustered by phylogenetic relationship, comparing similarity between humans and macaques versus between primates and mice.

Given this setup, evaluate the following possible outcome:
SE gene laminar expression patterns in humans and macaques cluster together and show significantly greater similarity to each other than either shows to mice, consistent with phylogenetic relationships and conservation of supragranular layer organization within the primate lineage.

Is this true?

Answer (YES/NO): YES